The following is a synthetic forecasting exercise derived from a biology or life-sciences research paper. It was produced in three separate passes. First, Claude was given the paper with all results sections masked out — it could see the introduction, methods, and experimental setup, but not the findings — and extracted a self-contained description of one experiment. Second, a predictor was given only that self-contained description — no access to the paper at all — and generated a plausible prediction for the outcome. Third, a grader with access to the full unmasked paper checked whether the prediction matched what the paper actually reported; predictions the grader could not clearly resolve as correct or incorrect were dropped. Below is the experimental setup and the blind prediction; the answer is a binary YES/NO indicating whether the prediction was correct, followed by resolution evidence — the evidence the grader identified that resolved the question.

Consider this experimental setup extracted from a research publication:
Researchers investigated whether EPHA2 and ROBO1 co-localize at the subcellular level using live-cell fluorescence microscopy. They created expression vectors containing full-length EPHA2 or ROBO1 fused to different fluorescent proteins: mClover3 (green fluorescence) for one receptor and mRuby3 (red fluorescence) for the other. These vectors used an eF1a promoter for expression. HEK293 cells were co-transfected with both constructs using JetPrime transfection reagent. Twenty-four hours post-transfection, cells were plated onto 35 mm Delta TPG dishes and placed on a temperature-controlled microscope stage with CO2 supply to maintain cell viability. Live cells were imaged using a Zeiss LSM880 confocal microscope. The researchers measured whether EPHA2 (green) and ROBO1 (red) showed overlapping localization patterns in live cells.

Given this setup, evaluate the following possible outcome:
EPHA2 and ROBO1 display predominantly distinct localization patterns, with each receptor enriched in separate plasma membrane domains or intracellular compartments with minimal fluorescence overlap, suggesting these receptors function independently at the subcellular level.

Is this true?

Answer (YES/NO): NO